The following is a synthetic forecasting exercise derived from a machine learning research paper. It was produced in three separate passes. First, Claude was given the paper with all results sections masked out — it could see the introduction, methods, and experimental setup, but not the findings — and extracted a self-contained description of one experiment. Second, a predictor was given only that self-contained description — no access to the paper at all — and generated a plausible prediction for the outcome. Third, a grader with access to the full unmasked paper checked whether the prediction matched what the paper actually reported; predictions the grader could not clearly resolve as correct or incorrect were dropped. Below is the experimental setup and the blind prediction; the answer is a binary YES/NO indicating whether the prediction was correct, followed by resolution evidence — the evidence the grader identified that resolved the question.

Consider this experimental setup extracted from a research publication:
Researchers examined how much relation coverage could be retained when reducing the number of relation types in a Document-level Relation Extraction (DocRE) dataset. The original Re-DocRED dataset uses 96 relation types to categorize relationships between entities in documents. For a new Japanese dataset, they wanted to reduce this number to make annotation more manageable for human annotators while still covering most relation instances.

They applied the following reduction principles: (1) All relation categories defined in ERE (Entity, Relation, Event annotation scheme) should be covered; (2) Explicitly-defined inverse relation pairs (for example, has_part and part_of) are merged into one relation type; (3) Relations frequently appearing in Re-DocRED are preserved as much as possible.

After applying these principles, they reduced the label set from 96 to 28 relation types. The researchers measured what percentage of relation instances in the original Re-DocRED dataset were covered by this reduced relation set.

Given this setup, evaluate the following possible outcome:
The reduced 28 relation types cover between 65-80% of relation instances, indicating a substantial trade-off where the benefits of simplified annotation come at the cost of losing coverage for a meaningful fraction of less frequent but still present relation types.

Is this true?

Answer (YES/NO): NO